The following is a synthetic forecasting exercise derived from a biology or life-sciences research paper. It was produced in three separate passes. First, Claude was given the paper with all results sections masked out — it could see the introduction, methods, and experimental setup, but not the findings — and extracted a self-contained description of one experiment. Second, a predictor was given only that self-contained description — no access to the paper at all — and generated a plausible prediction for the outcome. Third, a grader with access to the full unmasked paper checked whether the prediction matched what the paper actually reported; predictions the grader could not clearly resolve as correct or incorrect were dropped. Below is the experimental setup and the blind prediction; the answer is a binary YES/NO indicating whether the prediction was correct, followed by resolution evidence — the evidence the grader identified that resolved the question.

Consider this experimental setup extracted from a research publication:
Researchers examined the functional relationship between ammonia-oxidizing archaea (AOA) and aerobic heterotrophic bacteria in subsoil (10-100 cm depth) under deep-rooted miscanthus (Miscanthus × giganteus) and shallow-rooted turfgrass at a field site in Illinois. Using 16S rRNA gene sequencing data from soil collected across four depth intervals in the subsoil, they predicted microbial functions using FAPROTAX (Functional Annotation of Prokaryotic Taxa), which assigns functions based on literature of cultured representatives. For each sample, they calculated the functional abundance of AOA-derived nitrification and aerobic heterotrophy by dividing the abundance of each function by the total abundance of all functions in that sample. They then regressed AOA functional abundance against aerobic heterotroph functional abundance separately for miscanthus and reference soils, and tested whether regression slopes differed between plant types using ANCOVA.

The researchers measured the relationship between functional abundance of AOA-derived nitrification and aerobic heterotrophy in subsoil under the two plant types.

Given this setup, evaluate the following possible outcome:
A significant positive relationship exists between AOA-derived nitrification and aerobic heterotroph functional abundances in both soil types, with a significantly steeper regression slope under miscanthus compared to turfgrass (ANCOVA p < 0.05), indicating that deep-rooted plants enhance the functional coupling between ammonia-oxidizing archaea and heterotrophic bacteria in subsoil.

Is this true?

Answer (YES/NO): NO